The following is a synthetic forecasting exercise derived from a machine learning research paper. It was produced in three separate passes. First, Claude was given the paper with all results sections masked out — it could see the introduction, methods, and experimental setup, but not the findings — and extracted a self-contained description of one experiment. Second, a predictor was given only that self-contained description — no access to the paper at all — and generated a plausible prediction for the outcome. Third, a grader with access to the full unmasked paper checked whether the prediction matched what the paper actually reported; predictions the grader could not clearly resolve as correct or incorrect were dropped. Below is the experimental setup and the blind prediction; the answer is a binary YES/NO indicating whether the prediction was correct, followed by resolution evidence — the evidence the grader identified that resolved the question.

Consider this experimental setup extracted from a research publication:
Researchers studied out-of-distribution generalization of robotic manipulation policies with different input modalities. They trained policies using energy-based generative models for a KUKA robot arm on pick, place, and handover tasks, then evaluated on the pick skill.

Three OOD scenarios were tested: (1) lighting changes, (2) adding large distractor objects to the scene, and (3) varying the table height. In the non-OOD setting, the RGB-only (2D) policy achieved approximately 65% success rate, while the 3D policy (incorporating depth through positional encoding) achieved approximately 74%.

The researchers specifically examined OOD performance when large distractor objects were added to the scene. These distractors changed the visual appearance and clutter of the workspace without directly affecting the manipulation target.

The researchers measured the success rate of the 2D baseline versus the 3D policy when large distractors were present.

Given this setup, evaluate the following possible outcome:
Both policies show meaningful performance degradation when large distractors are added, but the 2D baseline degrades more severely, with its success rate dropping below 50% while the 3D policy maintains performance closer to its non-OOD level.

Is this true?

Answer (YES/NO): NO